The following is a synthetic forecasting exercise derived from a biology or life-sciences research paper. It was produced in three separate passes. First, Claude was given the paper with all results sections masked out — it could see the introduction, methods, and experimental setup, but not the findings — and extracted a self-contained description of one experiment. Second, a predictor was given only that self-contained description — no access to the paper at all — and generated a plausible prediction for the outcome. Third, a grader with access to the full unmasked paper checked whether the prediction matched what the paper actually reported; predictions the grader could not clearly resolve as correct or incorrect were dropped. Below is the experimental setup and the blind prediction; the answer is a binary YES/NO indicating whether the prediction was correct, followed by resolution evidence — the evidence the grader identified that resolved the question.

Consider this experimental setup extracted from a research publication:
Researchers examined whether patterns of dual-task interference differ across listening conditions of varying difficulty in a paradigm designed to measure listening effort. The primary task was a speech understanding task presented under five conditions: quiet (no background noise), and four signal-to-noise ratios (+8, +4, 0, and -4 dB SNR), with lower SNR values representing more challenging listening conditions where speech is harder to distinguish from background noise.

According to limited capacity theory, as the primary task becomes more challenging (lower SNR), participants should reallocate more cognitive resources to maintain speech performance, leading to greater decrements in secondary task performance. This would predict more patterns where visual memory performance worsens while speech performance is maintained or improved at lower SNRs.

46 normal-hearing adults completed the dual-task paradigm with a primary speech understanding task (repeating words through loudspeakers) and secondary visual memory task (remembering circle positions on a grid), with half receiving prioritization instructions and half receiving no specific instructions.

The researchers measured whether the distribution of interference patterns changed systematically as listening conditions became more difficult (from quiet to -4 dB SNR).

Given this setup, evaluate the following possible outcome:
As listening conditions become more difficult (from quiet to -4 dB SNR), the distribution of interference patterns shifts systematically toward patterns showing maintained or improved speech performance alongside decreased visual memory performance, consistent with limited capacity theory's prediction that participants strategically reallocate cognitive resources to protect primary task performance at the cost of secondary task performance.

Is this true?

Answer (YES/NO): NO